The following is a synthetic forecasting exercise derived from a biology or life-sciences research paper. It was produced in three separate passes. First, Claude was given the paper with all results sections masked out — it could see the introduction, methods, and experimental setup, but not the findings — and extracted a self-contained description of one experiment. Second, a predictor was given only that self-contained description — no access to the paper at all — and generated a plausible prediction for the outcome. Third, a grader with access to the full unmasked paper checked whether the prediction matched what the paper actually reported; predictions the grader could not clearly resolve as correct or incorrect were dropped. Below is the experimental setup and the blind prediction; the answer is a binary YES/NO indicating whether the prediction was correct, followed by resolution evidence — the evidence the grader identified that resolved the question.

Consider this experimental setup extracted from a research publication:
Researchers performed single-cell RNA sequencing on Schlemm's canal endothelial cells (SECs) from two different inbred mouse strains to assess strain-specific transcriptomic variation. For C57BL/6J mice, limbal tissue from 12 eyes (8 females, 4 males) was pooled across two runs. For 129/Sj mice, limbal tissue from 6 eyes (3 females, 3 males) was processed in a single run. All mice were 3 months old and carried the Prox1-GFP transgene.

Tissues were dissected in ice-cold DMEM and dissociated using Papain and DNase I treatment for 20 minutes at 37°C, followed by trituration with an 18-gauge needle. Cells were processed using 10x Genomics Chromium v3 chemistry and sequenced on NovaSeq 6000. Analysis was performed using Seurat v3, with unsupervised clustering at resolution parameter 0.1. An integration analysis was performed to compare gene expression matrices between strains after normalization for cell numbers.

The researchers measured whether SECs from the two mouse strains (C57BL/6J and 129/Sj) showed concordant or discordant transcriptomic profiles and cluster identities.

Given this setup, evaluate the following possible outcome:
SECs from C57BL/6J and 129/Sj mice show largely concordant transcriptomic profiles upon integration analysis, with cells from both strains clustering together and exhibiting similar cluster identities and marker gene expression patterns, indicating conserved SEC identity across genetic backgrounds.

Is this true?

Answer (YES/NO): YES